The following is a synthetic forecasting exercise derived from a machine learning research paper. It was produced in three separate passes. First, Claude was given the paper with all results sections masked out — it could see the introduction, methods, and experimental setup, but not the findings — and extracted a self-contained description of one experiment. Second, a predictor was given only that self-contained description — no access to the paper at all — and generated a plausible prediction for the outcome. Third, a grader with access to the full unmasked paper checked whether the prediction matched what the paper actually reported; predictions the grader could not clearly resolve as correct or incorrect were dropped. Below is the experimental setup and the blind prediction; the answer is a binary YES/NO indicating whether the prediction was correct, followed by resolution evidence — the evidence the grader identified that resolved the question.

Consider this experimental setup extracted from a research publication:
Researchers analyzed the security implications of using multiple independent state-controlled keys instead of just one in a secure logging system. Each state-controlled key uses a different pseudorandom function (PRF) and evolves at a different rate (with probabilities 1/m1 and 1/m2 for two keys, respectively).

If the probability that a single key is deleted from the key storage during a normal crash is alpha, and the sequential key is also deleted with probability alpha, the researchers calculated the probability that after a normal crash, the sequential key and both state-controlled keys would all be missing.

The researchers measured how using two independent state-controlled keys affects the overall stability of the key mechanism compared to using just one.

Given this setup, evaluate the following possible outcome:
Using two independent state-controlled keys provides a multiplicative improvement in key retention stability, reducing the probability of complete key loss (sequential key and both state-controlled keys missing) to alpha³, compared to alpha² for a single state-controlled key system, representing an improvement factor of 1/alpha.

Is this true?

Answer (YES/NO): NO